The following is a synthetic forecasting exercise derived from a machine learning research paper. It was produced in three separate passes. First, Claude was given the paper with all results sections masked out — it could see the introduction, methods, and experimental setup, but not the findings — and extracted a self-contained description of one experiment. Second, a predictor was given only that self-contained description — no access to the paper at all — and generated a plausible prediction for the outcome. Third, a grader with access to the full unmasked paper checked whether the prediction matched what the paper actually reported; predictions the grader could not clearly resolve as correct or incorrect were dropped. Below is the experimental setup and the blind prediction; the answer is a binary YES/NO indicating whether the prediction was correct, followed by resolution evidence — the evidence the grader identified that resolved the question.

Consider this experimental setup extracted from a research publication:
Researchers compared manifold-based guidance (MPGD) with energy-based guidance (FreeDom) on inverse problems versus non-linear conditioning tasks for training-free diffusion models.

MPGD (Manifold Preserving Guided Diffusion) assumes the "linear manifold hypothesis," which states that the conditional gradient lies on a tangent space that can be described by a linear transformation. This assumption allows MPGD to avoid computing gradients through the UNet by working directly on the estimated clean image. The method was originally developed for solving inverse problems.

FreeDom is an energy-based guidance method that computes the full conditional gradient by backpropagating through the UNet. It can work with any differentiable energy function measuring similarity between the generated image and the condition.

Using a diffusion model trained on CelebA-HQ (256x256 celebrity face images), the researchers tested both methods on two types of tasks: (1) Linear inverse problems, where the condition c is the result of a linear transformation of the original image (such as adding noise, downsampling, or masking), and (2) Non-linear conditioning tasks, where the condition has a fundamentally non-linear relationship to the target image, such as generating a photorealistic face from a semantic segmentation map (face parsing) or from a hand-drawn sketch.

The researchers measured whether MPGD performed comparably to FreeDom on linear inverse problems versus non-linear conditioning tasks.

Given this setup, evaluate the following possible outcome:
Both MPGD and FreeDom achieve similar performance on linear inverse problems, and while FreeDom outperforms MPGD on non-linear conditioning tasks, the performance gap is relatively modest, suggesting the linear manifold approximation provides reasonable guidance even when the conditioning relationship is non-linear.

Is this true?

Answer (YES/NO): NO